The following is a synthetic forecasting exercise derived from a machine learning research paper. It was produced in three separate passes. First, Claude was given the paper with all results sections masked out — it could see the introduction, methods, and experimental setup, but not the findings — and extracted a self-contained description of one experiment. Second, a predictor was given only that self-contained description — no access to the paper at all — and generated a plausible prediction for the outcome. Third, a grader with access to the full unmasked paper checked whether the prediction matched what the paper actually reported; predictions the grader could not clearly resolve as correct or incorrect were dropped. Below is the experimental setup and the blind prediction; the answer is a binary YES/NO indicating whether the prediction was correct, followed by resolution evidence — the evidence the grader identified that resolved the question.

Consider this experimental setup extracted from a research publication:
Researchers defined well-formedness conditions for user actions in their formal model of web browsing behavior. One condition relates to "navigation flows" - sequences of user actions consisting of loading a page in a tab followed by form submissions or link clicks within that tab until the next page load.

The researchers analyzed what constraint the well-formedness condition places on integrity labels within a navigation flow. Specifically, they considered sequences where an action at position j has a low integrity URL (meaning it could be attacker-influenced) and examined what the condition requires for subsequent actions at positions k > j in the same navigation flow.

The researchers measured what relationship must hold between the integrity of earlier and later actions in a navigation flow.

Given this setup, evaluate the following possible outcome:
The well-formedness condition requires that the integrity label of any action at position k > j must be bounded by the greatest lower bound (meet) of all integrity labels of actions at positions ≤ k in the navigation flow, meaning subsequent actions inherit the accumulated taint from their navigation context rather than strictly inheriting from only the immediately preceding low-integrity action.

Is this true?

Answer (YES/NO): NO